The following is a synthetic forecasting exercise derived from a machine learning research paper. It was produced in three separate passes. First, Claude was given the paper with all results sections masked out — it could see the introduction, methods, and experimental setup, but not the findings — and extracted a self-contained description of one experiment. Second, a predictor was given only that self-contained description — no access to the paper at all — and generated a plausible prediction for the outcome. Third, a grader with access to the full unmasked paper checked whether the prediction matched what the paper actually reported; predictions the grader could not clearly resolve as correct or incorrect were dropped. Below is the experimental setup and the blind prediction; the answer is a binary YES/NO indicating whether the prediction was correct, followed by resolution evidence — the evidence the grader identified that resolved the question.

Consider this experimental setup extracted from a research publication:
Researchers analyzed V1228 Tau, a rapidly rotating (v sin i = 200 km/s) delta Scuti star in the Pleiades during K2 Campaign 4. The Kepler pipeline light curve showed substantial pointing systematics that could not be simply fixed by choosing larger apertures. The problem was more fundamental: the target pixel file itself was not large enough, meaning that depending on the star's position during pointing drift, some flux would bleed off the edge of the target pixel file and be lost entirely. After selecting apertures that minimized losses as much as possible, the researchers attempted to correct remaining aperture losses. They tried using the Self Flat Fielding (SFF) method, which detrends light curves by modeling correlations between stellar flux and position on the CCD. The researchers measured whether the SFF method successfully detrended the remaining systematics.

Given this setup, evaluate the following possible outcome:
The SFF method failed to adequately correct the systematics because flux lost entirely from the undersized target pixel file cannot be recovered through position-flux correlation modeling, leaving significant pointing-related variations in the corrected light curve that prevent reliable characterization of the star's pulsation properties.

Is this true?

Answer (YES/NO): NO